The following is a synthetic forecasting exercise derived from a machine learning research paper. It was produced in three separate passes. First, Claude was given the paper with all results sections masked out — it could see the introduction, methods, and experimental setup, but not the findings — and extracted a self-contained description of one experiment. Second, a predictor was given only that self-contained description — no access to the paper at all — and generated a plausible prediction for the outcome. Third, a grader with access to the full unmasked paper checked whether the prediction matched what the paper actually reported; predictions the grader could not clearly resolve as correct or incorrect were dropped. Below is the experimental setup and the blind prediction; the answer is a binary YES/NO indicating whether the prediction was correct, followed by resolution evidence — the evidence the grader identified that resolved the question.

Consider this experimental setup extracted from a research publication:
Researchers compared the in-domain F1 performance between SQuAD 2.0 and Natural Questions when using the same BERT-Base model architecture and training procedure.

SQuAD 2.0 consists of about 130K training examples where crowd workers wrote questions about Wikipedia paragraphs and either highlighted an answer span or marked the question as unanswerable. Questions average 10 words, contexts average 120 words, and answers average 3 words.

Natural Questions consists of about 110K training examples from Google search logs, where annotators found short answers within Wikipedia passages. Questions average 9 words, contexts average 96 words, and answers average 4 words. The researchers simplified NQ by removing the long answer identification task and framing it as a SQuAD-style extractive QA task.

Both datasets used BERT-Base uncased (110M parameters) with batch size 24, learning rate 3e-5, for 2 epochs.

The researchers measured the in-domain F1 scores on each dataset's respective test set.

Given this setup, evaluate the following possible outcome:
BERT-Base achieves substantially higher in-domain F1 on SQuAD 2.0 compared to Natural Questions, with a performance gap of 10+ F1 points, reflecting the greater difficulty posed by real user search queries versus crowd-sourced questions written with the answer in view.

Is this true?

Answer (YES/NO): NO